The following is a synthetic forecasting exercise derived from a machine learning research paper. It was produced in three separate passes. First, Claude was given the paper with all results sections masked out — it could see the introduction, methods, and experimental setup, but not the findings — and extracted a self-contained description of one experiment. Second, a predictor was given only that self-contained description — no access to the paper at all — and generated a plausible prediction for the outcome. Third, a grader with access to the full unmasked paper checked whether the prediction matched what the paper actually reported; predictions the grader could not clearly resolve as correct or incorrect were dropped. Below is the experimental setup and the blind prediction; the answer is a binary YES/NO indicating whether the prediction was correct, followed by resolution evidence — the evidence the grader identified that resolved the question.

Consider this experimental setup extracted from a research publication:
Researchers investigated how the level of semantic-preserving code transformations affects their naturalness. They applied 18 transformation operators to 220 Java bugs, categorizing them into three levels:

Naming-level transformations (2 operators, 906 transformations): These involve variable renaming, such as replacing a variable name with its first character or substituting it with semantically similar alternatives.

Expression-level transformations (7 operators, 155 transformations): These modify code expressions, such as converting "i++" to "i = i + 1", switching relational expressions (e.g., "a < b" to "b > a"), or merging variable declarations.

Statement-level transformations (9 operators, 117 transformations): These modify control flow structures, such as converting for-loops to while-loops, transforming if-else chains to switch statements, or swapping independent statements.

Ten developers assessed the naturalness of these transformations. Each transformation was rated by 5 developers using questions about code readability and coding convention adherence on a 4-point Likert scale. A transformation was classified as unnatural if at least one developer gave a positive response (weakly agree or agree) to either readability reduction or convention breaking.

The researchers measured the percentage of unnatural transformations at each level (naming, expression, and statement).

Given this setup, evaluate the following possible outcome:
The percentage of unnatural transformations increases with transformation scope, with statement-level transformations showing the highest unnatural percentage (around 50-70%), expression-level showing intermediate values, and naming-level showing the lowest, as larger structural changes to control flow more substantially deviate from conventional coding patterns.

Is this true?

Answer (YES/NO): NO